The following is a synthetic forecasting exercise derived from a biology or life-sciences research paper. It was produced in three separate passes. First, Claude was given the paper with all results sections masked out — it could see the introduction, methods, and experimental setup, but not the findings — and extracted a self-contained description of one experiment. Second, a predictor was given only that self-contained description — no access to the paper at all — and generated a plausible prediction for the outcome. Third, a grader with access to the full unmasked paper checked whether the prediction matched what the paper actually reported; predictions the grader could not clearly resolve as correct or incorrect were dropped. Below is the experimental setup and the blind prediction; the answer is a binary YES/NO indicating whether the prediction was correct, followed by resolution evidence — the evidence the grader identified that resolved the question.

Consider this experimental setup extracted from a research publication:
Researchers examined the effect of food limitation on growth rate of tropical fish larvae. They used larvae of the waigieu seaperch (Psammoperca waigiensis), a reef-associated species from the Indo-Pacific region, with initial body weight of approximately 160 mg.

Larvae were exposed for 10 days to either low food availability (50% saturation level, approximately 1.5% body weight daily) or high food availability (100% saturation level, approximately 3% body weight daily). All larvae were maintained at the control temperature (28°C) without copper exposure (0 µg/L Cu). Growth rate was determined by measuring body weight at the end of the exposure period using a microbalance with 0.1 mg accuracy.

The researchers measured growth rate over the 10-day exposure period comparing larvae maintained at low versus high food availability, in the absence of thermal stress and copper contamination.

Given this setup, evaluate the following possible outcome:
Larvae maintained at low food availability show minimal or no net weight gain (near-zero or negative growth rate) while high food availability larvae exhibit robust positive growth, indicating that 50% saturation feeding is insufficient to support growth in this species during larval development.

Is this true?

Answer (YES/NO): NO